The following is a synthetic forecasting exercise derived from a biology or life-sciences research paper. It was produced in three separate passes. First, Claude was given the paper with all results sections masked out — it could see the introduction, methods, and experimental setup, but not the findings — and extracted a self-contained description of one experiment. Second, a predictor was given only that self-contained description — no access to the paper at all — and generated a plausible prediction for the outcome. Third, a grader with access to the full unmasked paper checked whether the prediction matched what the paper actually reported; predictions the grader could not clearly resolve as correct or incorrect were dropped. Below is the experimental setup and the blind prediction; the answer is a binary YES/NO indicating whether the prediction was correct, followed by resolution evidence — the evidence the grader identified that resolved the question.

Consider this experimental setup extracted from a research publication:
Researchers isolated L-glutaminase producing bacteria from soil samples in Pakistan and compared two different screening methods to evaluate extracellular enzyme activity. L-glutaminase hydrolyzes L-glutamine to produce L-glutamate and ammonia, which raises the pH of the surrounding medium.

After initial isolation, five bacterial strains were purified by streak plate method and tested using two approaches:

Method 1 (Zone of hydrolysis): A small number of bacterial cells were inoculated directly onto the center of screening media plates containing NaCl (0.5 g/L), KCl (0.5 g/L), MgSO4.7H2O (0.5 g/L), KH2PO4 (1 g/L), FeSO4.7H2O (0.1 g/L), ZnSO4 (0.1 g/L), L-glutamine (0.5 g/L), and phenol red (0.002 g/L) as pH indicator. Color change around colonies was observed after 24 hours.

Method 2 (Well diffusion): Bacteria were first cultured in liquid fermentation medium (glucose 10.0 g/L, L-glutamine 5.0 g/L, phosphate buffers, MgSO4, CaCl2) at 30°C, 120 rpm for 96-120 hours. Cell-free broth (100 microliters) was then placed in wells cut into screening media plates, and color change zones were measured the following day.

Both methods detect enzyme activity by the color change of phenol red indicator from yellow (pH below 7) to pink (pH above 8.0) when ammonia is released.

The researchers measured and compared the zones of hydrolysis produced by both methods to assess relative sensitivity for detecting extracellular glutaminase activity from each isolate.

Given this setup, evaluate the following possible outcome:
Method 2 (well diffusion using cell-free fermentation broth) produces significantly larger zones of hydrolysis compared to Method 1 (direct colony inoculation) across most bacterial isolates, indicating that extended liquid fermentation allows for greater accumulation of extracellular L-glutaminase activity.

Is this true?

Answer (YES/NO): NO